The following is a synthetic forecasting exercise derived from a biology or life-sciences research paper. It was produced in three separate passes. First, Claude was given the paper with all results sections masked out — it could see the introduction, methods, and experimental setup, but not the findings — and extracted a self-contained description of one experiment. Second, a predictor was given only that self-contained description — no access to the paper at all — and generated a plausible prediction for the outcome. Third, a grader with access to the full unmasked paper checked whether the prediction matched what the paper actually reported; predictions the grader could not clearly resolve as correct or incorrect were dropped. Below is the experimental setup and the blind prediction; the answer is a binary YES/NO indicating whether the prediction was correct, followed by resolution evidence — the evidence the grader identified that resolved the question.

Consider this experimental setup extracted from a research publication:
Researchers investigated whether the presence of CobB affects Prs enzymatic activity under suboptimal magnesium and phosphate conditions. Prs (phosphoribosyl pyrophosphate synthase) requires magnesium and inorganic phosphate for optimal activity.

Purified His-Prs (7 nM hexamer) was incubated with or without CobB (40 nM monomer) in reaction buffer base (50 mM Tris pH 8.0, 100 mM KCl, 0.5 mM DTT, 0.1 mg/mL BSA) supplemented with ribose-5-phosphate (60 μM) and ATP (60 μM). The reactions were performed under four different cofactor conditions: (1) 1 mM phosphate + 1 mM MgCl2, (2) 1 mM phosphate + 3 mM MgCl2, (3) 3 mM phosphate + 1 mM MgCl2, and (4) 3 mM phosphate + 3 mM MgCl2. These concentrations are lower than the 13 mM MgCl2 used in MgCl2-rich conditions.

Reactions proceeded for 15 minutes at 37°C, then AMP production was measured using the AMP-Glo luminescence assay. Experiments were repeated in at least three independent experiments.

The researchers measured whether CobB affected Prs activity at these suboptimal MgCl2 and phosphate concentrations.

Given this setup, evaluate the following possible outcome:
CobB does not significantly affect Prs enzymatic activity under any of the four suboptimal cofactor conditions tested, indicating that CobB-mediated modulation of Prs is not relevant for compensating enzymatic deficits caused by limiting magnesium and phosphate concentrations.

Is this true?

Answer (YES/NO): NO